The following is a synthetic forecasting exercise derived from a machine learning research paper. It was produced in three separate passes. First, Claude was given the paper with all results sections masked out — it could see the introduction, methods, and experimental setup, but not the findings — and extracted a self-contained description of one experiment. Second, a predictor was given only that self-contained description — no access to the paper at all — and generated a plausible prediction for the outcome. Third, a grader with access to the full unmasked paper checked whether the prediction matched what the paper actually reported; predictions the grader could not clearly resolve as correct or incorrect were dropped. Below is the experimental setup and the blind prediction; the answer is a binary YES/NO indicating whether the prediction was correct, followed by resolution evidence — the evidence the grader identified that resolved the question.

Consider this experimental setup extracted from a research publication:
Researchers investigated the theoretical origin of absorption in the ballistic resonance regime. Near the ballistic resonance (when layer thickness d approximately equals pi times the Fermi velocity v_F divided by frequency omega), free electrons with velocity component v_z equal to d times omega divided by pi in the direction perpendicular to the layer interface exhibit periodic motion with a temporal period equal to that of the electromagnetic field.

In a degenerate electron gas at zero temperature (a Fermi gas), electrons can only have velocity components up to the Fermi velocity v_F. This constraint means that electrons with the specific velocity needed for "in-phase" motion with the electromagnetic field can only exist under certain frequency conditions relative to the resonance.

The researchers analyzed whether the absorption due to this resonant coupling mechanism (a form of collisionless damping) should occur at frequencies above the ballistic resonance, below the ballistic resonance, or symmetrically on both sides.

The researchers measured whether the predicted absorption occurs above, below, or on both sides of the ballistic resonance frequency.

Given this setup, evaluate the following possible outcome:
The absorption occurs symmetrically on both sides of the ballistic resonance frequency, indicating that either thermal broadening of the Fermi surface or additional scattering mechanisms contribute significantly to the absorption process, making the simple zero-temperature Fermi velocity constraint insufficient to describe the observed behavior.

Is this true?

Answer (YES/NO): NO